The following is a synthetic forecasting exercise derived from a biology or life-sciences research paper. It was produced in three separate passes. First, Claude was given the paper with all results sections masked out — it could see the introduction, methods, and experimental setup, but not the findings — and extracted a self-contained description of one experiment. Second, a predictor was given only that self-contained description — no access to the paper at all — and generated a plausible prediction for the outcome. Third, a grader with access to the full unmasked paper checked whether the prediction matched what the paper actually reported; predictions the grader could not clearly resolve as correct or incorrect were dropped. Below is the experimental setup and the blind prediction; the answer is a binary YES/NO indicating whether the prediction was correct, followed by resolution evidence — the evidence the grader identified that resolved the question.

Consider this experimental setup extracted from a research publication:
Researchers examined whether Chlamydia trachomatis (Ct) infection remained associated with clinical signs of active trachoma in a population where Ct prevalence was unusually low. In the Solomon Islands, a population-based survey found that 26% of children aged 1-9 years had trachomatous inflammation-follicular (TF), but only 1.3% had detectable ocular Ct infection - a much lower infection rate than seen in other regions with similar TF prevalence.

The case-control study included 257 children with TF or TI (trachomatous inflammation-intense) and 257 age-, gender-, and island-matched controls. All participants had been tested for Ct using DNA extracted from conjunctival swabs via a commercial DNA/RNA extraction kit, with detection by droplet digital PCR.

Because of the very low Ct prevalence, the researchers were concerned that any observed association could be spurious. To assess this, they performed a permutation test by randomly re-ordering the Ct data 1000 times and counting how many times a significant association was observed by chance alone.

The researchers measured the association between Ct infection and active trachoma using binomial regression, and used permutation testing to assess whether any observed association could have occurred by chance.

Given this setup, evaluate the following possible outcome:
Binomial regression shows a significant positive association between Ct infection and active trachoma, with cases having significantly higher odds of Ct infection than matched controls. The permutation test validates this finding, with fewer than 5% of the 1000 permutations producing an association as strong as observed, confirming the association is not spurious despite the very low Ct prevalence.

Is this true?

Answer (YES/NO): YES